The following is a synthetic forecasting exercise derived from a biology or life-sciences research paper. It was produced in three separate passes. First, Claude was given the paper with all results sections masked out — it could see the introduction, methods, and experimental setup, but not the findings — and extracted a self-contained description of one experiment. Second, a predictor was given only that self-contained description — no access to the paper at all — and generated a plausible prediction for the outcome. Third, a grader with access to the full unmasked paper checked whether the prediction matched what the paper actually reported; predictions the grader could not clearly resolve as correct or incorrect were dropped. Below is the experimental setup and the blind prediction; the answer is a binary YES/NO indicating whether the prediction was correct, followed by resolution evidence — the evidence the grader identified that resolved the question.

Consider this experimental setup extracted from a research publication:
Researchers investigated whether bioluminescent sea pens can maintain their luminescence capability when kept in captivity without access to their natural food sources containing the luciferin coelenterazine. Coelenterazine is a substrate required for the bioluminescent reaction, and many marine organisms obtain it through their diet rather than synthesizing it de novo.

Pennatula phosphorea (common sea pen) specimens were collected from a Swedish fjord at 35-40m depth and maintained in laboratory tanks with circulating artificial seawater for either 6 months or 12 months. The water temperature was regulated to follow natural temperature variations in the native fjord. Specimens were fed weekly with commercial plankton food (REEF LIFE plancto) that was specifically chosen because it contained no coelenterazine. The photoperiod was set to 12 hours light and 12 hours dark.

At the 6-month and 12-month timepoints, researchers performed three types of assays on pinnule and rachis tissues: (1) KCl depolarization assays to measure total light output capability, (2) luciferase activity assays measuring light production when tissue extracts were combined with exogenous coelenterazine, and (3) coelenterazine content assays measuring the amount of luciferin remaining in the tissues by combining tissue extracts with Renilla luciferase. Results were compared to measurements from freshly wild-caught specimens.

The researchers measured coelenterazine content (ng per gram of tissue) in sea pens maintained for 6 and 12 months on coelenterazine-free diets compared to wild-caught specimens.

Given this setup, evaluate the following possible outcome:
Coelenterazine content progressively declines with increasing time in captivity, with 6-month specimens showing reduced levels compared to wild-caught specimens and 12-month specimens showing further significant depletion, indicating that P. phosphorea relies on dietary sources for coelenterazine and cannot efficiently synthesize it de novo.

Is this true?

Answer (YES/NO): NO